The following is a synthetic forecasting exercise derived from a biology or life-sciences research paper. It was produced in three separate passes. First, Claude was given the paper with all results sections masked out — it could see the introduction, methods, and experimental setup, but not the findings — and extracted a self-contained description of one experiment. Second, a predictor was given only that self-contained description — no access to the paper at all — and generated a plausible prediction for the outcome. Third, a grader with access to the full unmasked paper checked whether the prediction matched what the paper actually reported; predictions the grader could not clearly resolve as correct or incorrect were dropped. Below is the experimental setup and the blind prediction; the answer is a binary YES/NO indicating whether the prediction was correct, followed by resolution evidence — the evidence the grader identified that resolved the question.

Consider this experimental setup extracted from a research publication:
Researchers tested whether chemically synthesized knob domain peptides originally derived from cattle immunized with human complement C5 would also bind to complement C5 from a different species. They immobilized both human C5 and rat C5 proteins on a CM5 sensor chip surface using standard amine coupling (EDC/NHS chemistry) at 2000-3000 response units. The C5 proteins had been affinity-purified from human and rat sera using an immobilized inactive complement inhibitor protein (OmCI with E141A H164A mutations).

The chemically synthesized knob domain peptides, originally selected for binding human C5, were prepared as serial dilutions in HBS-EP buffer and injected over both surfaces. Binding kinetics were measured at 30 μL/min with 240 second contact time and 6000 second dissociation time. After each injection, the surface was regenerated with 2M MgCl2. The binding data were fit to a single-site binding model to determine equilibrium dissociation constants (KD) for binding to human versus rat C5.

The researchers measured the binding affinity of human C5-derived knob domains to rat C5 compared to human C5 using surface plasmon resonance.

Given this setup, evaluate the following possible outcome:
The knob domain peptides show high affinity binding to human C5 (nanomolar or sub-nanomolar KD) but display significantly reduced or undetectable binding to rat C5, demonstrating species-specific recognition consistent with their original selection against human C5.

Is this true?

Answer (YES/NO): NO